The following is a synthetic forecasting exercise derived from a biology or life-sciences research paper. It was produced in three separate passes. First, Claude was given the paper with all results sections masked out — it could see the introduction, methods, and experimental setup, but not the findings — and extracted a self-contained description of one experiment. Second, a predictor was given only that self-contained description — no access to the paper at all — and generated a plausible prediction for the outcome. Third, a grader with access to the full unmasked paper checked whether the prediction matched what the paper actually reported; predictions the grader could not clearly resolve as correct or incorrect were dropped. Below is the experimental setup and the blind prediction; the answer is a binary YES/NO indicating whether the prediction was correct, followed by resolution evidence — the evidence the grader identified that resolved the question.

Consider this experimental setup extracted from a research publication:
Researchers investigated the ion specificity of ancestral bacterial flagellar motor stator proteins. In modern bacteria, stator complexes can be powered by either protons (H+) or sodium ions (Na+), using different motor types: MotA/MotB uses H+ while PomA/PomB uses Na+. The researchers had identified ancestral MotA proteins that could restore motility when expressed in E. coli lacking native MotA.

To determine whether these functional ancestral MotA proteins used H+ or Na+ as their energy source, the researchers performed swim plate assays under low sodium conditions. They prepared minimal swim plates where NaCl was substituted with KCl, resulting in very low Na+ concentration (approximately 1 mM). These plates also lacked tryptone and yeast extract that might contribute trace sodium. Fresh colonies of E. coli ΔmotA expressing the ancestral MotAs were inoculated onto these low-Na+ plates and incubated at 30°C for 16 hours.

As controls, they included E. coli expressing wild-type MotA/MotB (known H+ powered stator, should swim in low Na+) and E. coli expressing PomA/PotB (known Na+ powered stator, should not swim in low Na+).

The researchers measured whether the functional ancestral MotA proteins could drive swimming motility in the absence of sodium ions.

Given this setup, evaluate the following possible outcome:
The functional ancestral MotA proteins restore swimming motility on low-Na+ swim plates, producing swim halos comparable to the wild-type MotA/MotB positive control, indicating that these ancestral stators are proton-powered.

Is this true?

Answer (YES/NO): YES